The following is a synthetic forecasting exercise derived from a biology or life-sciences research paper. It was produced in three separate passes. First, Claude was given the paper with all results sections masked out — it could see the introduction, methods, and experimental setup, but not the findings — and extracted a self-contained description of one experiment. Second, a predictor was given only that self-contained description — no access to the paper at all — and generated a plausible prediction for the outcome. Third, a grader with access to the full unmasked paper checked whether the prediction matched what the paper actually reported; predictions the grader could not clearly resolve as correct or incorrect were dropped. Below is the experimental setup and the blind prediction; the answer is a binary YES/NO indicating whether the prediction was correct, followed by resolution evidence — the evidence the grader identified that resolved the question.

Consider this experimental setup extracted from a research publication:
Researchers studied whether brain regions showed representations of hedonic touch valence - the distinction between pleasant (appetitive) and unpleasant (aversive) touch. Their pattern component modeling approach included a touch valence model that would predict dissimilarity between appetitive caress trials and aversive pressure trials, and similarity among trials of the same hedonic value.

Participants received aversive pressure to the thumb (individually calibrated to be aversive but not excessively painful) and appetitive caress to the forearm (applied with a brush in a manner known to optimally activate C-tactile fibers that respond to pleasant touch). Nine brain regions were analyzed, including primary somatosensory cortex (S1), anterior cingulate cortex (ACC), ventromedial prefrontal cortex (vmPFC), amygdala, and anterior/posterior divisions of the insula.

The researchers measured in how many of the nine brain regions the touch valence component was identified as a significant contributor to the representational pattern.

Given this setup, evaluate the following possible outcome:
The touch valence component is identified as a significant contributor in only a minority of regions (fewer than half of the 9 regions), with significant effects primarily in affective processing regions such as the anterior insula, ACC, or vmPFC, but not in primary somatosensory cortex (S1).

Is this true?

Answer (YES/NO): NO